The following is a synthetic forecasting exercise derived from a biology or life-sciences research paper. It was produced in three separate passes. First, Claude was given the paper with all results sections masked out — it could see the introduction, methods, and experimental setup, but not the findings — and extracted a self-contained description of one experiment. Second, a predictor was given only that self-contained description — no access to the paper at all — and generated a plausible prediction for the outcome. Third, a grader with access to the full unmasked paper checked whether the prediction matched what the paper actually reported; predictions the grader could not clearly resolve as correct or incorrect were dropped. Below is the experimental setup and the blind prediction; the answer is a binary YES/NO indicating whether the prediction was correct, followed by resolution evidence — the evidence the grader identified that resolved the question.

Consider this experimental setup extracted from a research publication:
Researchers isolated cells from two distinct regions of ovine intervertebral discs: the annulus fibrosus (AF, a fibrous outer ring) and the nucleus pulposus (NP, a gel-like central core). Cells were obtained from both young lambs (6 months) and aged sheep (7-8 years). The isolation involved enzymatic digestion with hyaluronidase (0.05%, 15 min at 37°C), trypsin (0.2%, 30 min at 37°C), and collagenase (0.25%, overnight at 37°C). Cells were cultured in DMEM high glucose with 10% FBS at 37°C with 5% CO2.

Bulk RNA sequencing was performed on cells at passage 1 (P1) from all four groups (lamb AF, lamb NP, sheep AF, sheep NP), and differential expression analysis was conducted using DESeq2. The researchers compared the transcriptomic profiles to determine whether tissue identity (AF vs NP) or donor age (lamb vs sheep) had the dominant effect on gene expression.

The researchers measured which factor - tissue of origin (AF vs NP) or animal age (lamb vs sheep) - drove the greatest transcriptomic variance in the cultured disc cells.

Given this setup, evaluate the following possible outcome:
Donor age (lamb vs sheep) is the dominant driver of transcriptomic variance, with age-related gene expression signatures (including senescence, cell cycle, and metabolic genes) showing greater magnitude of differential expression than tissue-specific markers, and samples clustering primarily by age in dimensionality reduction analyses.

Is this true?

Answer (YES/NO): NO